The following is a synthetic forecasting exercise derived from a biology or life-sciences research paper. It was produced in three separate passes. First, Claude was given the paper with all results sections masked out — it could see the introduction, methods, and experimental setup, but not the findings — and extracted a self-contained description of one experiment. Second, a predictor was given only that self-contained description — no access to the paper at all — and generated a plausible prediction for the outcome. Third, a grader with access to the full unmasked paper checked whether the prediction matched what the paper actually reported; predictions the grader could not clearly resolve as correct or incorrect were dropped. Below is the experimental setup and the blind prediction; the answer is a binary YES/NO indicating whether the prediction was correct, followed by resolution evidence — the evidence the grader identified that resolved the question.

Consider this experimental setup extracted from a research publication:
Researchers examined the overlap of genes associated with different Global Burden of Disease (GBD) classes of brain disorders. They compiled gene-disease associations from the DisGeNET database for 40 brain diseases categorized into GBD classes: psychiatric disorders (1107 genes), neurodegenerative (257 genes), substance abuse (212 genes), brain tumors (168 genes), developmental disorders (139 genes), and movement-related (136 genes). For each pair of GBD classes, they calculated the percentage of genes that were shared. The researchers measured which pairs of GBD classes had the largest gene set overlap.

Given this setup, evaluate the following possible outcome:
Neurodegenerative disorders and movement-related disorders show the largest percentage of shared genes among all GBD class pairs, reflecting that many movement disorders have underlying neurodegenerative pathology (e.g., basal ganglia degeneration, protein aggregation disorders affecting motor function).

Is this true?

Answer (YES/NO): NO